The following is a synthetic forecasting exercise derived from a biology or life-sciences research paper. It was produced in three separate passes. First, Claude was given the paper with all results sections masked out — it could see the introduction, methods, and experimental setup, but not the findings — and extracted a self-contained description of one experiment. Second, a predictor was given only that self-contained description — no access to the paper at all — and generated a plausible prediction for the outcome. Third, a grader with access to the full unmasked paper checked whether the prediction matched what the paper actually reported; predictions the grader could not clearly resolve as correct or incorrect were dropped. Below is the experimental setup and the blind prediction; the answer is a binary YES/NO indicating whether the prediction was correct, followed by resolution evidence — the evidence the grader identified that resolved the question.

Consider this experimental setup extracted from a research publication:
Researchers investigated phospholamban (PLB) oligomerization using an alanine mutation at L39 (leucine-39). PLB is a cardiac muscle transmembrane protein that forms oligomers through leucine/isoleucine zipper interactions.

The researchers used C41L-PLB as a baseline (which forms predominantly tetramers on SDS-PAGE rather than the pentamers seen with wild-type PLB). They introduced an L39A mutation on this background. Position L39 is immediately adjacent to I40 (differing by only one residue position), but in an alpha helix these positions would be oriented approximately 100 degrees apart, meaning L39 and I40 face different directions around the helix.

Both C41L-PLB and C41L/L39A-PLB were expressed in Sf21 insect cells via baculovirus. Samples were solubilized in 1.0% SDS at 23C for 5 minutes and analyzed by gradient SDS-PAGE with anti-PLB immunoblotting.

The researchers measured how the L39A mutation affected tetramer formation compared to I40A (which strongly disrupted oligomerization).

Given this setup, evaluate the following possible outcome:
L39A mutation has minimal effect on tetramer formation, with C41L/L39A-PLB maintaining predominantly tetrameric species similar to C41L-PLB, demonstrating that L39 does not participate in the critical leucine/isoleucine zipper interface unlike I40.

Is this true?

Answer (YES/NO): YES